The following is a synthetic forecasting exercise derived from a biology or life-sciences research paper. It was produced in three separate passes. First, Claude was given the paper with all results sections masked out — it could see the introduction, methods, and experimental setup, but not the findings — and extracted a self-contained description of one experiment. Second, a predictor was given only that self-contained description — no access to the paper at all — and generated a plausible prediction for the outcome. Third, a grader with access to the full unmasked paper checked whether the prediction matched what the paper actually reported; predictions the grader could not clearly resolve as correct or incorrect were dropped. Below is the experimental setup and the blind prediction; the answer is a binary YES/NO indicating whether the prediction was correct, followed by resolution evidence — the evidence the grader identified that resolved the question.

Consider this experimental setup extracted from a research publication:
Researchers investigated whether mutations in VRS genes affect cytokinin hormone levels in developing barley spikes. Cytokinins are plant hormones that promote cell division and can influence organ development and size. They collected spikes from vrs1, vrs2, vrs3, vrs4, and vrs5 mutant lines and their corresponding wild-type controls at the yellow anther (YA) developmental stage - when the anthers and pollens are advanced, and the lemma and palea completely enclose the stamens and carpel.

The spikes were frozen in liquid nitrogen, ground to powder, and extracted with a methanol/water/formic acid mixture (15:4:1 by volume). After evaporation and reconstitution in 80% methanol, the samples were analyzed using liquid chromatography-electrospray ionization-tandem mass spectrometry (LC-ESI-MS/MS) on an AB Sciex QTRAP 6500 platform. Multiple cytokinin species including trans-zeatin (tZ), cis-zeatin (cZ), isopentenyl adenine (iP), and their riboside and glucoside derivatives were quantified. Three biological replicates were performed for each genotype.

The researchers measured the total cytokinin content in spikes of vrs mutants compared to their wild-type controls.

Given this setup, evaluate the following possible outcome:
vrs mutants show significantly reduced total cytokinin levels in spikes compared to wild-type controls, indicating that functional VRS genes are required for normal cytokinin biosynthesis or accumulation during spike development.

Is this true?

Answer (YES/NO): NO